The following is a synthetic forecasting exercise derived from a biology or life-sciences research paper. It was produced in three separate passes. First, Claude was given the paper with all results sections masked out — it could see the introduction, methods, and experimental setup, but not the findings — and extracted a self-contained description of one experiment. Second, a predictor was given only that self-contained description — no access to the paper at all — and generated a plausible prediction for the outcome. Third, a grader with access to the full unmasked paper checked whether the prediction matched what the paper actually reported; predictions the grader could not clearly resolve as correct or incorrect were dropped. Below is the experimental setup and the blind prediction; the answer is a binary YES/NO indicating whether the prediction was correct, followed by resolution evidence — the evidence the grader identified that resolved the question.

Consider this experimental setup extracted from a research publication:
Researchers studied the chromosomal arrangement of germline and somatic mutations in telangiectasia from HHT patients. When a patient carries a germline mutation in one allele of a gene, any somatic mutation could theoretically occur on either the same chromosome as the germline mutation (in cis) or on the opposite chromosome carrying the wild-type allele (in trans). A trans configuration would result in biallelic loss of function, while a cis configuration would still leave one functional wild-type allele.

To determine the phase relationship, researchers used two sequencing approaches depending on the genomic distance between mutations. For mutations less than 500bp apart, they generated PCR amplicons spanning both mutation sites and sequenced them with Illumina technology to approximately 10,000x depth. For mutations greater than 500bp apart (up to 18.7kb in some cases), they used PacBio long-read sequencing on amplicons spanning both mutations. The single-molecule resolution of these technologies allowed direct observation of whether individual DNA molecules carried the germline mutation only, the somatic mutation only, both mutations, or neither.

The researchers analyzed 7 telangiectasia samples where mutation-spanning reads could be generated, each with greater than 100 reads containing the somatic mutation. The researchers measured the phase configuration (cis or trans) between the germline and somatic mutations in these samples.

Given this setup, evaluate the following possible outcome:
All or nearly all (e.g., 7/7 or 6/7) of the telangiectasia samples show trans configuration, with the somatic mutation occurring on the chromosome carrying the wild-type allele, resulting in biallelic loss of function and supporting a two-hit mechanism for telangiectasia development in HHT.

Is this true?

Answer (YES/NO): YES